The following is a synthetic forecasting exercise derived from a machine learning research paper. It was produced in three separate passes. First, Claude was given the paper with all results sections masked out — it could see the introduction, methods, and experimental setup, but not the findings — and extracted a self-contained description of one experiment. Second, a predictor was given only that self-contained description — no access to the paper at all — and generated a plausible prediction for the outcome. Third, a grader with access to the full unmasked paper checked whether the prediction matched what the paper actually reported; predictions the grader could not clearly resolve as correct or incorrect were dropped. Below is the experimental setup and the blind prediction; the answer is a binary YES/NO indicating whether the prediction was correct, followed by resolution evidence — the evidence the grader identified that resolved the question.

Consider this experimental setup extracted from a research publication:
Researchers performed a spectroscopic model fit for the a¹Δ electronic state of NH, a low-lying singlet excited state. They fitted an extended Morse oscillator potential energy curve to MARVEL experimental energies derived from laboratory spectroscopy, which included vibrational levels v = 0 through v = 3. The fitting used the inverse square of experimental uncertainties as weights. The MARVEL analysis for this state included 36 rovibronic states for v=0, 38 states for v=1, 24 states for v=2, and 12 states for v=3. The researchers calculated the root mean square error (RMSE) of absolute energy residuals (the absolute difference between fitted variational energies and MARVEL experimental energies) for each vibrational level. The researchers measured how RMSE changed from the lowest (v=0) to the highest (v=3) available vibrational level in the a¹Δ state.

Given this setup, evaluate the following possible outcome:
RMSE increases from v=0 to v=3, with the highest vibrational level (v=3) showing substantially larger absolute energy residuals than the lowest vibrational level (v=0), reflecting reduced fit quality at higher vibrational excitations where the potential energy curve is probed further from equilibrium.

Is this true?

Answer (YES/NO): YES